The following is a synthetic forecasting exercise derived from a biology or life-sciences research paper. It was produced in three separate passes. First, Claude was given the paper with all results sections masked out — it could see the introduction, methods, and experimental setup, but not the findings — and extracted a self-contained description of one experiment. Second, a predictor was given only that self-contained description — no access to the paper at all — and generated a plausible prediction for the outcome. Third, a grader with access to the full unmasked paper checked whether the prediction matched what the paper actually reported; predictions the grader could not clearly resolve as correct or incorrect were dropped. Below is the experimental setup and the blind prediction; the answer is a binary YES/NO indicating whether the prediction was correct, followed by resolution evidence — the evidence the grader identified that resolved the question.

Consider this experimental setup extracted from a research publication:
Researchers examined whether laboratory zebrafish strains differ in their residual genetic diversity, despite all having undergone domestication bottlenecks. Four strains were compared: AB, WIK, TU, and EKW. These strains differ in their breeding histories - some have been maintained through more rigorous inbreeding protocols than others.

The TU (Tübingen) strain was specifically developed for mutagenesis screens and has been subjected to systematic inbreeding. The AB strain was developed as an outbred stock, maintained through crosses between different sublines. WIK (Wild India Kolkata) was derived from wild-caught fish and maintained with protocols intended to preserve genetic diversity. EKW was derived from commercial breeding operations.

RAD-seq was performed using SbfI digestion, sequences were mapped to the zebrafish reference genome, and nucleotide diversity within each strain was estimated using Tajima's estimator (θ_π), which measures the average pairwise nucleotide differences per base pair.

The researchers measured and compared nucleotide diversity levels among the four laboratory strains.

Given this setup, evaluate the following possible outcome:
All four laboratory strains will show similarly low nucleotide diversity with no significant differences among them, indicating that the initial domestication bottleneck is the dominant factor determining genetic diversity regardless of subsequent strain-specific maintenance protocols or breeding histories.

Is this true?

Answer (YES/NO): NO